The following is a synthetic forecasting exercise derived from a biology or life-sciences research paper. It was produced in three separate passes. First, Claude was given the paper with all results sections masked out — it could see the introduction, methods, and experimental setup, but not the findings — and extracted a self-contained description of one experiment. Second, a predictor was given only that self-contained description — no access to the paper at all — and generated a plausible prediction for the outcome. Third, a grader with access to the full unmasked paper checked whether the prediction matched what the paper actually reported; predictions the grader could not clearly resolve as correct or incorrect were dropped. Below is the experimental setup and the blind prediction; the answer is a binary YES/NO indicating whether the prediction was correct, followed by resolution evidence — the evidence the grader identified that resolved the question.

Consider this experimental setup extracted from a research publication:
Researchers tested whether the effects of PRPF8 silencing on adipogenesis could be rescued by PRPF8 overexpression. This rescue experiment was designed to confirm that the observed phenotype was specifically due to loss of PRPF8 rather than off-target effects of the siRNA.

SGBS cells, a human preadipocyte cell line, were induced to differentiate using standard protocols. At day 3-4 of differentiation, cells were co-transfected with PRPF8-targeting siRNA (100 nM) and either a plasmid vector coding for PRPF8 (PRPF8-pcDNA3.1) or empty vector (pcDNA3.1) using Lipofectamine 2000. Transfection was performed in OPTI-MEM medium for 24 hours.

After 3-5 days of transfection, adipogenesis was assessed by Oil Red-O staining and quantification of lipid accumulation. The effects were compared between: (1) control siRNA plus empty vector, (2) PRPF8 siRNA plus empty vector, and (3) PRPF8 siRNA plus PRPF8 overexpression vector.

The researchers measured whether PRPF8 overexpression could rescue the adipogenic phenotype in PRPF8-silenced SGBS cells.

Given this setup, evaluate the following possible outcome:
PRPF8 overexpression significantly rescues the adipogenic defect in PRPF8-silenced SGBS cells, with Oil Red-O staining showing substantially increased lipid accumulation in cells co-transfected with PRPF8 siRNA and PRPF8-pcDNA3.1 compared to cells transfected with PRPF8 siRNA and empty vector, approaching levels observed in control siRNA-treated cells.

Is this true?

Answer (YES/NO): YES